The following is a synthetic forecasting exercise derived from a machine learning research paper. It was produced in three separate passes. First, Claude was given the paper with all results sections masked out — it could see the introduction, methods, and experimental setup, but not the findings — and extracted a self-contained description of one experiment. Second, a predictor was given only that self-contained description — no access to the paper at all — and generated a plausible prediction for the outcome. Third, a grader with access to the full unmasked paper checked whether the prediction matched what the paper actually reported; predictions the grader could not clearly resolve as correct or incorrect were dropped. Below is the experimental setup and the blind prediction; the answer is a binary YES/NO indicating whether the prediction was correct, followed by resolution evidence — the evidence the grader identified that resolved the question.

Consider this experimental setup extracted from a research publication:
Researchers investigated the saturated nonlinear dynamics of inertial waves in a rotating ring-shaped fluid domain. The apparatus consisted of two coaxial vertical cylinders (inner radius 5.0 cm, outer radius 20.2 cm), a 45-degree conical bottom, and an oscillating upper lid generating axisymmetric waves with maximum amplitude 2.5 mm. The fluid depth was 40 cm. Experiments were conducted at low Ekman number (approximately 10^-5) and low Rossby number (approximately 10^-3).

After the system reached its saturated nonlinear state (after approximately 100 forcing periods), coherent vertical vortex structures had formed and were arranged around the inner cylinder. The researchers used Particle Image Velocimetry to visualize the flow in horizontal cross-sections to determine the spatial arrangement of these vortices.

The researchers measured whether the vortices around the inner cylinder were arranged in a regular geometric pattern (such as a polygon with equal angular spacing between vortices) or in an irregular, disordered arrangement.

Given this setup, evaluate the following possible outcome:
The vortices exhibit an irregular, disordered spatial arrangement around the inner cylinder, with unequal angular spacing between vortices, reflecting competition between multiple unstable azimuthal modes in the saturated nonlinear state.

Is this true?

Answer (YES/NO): NO